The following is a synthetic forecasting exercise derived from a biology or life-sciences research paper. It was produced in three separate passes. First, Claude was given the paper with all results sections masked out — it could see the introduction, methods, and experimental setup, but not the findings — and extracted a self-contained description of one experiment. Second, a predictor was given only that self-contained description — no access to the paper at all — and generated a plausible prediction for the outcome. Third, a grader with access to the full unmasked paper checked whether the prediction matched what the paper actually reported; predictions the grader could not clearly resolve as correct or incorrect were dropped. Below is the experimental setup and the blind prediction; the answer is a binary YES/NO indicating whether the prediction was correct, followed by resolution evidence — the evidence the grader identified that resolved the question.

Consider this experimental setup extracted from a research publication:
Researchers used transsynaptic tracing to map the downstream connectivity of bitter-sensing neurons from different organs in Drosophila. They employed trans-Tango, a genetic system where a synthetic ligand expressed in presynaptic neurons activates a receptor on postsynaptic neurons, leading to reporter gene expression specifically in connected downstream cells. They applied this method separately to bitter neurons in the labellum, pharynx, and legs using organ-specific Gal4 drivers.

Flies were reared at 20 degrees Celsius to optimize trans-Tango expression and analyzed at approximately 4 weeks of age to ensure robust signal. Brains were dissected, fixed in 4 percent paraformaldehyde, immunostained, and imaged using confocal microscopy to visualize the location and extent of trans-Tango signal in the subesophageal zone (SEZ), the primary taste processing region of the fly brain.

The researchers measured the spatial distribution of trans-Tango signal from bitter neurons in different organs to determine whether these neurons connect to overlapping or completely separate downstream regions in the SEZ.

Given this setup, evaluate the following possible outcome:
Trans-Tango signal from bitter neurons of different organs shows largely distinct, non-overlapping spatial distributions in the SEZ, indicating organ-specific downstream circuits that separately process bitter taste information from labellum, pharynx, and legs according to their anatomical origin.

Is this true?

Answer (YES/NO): NO